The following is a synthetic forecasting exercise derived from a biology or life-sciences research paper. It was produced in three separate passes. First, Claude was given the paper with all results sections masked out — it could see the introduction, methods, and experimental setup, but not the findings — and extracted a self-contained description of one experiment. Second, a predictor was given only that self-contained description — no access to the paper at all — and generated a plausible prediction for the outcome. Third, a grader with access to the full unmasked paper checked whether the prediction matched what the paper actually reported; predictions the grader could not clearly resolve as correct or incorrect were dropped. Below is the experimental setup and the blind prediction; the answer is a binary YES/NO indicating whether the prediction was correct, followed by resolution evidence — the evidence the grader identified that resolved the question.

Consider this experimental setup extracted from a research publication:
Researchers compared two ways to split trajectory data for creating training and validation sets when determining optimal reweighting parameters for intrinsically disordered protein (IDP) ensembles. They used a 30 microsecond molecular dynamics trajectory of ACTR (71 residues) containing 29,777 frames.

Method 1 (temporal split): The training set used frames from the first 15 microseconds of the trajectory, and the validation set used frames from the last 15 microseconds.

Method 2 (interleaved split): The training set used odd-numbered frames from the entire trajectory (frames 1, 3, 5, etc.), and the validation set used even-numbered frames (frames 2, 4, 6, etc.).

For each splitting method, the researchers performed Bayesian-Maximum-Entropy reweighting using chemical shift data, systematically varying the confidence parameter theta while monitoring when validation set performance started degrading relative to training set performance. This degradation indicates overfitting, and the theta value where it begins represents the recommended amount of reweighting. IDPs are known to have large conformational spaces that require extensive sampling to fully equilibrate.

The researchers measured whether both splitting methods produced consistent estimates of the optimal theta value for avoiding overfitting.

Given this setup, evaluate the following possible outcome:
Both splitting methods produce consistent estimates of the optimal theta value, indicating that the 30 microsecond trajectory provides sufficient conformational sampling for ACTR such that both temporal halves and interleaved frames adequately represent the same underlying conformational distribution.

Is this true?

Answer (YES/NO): NO